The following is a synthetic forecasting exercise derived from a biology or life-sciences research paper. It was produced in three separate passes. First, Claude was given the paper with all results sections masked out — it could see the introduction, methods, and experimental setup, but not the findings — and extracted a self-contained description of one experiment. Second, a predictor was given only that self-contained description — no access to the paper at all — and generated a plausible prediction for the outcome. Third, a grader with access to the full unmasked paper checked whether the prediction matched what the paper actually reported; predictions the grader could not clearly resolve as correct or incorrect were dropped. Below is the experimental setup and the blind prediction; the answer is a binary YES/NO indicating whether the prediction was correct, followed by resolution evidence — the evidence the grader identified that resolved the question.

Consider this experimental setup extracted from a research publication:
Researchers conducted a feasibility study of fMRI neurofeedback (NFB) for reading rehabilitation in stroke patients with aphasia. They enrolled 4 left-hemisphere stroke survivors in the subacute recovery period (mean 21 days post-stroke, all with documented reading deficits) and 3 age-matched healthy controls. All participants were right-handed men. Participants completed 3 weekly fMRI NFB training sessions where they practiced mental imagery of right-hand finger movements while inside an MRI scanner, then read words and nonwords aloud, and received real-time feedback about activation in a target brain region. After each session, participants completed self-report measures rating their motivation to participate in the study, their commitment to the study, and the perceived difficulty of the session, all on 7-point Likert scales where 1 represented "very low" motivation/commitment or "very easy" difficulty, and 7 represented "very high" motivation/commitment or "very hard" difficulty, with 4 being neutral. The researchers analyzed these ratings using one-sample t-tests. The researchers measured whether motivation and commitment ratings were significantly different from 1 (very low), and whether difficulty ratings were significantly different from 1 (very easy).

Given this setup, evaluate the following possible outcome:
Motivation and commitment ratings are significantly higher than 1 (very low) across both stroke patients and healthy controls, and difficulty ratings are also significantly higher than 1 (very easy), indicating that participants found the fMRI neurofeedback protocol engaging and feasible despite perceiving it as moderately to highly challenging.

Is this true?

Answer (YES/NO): NO